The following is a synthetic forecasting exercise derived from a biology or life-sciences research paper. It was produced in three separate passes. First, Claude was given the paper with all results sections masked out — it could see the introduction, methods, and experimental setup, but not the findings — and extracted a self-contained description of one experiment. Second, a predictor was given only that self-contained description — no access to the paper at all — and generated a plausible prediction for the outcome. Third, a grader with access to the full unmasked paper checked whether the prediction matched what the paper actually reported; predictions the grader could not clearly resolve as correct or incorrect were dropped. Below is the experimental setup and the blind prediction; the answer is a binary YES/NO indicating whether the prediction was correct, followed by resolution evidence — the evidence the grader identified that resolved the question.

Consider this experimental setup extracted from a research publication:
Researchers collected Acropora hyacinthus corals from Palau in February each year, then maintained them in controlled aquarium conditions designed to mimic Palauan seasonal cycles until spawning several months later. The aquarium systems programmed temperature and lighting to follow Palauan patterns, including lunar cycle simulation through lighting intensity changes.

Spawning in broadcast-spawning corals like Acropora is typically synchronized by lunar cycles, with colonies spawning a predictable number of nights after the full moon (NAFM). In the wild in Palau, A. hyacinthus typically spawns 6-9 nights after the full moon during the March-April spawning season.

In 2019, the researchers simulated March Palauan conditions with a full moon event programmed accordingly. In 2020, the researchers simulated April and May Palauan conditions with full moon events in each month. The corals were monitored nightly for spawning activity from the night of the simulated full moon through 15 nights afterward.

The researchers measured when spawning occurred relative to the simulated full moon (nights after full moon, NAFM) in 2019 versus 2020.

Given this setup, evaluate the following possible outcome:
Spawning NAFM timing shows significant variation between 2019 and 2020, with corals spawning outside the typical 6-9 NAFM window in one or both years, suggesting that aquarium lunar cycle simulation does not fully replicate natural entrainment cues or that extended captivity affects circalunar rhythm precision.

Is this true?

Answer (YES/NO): YES